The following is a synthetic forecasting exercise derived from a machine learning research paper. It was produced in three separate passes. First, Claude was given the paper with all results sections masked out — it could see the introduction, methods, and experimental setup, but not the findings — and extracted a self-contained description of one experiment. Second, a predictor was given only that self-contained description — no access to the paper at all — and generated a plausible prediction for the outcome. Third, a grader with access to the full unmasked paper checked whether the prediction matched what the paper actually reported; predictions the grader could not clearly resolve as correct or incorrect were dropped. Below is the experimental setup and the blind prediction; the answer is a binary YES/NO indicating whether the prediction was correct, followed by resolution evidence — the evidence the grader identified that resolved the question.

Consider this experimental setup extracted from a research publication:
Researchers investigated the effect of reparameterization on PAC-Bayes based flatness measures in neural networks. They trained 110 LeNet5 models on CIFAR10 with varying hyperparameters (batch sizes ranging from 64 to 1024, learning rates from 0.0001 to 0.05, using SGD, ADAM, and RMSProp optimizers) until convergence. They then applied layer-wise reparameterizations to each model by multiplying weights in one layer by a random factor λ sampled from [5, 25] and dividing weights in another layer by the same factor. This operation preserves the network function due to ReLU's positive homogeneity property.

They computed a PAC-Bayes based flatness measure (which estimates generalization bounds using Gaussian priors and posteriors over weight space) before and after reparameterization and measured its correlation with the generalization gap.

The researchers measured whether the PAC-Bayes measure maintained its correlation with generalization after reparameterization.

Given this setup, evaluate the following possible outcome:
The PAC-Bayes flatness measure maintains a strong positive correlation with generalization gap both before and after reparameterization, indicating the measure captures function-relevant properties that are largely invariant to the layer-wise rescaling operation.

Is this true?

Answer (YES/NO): NO